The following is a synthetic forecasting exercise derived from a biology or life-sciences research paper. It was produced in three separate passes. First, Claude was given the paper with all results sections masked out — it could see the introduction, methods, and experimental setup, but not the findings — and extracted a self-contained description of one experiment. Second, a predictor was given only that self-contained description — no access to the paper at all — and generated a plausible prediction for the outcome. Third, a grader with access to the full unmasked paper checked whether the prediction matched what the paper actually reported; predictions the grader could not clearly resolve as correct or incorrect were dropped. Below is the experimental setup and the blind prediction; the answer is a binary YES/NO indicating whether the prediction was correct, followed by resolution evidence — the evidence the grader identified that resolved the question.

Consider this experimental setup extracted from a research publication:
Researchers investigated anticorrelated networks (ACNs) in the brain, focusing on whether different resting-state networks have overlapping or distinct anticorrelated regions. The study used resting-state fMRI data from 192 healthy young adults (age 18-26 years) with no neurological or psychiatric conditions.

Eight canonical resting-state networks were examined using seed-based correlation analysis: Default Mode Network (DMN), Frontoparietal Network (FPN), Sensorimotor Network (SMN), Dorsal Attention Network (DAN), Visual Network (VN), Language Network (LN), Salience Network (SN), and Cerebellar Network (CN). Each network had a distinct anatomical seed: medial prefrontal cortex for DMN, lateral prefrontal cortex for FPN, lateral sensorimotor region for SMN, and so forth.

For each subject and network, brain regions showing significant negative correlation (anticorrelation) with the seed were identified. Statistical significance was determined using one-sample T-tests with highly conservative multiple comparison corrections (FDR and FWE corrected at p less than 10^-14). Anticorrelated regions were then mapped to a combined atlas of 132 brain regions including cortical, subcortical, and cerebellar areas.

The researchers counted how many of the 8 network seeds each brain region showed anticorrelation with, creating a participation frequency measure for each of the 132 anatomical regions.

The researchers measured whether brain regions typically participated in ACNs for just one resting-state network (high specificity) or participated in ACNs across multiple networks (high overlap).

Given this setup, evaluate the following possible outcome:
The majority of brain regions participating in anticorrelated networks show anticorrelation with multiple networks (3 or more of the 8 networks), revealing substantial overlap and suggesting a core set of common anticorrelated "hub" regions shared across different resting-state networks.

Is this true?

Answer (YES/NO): NO